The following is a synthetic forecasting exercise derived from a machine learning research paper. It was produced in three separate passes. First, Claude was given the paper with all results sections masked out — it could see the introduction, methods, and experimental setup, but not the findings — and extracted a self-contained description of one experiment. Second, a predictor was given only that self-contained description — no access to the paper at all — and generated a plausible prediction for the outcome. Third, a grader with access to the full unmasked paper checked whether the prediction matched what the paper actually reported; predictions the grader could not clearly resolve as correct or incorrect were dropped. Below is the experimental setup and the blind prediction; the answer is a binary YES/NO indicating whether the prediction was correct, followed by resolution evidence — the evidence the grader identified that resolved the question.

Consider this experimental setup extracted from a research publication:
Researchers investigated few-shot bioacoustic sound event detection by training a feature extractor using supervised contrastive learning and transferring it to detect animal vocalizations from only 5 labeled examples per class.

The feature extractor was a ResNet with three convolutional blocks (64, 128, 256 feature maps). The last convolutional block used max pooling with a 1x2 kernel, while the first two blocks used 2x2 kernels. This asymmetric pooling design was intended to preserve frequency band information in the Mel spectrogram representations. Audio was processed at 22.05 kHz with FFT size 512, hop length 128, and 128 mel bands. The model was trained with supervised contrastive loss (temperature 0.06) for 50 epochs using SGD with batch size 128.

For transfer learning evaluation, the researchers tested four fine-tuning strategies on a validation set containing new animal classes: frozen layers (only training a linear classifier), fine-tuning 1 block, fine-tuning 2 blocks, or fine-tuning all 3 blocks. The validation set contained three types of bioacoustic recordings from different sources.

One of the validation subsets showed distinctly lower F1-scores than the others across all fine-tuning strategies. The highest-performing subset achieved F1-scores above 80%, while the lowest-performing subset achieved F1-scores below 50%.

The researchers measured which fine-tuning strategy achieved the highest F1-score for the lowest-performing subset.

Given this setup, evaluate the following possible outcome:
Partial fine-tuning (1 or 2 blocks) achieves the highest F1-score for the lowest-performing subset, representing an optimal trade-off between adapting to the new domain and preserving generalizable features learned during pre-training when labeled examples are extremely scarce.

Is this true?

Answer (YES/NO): NO